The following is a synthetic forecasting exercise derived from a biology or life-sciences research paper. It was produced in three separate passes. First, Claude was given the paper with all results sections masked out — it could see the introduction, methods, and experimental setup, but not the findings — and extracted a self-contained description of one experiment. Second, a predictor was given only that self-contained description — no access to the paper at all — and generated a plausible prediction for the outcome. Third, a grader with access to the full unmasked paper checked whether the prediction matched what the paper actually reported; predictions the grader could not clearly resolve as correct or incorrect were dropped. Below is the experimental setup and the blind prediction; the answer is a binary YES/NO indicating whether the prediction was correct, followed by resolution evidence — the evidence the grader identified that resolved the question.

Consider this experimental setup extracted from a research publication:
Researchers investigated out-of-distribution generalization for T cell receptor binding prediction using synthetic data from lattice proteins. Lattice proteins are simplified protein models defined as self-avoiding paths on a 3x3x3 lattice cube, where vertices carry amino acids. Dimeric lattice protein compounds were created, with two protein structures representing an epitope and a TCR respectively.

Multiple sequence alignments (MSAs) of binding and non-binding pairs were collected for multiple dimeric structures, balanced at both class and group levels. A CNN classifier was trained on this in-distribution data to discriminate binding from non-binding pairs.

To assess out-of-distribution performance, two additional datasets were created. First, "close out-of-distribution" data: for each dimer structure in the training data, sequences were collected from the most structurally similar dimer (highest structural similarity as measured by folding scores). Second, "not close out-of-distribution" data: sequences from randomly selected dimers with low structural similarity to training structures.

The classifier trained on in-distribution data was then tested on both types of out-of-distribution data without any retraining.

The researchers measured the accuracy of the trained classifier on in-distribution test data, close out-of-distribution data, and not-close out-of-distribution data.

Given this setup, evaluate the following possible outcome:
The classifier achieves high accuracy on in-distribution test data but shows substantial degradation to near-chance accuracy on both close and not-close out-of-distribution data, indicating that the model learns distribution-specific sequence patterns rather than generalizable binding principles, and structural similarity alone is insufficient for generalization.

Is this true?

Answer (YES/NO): NO